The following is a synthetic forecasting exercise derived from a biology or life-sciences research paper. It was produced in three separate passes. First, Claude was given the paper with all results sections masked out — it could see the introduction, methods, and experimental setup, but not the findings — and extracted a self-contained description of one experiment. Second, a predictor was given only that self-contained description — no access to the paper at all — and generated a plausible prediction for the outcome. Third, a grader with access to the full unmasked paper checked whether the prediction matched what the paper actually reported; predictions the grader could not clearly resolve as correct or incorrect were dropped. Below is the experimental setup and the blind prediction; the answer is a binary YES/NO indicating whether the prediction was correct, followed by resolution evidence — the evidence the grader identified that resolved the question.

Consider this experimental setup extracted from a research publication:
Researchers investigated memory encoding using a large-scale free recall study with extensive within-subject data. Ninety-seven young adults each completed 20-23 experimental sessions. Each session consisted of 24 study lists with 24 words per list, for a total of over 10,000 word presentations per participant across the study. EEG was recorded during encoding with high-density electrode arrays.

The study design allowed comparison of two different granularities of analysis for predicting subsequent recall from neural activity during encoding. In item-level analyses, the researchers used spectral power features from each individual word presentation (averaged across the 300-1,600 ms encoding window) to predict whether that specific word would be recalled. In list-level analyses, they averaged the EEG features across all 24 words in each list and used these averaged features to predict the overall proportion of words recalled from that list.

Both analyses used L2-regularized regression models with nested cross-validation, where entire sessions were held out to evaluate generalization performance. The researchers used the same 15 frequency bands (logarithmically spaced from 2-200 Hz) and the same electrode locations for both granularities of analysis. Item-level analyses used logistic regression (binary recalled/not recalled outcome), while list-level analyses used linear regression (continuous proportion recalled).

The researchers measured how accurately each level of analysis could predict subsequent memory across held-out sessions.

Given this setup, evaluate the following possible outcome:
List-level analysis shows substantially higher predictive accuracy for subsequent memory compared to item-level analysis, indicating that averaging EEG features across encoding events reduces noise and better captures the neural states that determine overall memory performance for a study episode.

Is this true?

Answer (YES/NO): NO